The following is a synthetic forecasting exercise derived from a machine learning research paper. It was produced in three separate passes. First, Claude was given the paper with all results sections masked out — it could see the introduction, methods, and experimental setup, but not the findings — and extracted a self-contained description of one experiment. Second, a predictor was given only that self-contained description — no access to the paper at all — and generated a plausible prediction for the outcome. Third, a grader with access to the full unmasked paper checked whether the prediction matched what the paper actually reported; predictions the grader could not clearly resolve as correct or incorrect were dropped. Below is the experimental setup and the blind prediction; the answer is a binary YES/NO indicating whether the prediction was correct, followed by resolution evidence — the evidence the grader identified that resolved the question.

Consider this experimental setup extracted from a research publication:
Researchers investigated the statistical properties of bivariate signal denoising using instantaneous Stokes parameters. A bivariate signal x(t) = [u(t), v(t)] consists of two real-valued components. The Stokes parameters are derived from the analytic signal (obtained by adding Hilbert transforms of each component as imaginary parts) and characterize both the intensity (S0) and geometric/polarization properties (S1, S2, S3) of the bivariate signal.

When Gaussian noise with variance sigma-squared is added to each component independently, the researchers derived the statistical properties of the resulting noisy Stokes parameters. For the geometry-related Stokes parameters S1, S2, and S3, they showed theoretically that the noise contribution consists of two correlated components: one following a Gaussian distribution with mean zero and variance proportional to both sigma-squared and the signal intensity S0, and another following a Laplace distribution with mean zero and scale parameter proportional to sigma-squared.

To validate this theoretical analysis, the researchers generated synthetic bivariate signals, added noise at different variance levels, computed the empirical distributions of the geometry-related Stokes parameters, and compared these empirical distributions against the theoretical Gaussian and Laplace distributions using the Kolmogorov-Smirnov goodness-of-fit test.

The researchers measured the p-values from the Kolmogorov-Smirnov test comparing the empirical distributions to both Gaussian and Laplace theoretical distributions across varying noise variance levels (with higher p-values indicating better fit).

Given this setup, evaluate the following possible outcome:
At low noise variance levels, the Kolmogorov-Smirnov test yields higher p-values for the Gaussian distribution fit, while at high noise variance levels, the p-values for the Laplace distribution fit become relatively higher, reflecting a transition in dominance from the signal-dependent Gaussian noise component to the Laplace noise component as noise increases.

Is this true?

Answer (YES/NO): YES